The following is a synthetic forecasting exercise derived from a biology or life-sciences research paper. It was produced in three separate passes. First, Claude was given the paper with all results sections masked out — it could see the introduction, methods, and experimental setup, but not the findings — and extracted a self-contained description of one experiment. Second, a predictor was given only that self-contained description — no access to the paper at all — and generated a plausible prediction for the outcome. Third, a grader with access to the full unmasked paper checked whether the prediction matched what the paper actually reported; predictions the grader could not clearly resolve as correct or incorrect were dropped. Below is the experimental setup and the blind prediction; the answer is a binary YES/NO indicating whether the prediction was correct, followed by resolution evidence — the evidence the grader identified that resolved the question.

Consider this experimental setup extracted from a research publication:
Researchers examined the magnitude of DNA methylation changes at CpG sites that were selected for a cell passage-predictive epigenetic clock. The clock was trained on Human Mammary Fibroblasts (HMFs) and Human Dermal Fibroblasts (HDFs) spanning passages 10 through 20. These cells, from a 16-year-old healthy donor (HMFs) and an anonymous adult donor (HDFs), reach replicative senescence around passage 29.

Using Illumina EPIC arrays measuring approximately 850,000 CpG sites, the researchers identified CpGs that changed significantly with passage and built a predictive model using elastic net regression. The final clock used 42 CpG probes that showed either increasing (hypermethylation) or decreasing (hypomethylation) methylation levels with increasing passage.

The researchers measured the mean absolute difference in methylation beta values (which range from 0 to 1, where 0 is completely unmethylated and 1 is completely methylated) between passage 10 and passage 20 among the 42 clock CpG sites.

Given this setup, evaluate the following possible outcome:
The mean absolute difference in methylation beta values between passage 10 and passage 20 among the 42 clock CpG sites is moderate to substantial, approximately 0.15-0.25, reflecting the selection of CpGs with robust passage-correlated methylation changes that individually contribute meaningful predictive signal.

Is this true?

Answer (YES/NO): YES